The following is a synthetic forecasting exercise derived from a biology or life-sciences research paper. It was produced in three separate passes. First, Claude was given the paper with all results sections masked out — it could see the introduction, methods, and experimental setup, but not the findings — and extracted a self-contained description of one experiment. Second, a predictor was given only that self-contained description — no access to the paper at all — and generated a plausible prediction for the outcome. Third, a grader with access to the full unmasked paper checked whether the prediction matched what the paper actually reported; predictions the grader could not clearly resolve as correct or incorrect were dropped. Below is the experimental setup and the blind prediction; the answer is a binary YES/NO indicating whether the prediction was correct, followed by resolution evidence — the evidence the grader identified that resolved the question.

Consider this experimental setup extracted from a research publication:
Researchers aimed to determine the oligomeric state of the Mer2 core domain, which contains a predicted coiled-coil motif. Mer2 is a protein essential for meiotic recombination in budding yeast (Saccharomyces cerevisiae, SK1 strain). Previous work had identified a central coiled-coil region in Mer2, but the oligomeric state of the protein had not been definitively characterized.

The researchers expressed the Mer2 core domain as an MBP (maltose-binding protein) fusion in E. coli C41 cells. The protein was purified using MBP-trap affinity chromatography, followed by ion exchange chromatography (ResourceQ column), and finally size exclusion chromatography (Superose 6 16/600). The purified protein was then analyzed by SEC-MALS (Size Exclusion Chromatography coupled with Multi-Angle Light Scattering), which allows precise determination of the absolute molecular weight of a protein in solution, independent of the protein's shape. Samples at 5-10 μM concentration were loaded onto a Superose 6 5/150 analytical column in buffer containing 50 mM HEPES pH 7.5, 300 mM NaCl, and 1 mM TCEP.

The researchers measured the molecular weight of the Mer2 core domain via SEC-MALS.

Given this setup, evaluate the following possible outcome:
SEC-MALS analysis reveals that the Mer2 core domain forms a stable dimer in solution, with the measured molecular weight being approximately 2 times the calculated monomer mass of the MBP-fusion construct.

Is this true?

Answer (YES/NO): NO